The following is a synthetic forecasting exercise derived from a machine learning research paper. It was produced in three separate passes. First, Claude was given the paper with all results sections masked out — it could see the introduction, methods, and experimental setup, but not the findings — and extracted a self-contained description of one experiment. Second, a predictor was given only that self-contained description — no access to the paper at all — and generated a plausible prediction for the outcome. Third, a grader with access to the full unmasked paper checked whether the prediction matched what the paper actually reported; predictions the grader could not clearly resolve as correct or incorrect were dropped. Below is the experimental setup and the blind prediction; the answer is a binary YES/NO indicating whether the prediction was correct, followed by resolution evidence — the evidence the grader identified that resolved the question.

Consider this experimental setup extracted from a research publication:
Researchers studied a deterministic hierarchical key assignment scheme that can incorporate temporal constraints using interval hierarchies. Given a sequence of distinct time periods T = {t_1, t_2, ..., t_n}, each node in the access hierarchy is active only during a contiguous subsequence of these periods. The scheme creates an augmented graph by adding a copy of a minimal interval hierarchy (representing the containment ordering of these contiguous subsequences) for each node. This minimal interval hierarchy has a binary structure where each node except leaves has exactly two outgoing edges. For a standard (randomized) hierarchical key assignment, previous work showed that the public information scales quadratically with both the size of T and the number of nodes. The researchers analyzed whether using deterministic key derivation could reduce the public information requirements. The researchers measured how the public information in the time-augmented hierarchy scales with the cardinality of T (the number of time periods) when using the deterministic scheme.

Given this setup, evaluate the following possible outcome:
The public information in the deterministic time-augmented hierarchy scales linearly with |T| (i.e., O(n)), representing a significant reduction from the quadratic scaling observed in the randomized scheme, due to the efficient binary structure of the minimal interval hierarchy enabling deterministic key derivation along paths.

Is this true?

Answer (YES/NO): NO